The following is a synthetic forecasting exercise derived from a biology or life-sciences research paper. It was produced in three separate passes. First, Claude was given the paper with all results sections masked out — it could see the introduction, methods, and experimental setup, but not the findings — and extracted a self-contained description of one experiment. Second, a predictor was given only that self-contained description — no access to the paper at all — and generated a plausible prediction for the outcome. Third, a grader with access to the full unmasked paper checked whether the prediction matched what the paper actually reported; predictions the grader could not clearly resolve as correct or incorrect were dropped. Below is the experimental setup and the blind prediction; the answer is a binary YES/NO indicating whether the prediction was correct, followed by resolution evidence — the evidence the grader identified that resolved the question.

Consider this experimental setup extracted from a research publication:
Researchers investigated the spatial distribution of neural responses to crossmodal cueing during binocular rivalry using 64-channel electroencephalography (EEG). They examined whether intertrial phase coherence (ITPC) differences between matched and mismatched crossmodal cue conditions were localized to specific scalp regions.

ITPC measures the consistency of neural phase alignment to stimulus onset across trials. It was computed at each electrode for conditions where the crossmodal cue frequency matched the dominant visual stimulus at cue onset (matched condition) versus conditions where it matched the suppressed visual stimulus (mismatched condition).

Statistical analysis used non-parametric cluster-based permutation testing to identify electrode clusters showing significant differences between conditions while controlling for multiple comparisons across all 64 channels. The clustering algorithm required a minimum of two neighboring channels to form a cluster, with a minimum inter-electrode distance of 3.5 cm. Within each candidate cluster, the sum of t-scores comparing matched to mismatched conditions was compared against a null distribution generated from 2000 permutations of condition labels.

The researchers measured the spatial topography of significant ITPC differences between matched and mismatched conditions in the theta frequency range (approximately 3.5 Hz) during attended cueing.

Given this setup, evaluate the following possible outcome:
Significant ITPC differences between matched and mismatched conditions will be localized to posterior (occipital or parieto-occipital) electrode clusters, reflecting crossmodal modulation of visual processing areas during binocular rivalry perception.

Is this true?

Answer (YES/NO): NO